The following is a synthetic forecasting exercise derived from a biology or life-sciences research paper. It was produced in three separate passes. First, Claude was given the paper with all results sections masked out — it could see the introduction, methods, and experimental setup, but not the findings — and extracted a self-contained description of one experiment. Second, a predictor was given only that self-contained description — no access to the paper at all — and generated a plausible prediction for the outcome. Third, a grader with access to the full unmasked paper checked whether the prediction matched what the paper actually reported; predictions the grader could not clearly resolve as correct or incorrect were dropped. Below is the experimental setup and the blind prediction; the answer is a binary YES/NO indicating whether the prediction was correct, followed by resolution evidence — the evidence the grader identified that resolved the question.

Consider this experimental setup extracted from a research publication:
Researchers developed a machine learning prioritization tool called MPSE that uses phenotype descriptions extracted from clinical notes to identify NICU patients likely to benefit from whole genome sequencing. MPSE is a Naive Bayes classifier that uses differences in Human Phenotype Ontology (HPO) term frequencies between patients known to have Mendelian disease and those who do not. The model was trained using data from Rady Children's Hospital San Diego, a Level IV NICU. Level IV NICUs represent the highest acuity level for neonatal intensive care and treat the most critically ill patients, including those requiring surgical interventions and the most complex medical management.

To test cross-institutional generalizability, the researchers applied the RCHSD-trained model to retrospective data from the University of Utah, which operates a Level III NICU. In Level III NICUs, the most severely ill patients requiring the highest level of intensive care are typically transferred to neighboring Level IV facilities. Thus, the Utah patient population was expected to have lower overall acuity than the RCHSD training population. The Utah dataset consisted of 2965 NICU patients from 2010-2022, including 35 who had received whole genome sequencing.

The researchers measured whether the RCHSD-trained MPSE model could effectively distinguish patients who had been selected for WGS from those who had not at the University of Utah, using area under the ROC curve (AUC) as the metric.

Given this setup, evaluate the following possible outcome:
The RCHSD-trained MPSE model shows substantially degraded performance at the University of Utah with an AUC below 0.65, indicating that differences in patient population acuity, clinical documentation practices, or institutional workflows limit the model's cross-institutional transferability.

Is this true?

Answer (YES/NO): NO